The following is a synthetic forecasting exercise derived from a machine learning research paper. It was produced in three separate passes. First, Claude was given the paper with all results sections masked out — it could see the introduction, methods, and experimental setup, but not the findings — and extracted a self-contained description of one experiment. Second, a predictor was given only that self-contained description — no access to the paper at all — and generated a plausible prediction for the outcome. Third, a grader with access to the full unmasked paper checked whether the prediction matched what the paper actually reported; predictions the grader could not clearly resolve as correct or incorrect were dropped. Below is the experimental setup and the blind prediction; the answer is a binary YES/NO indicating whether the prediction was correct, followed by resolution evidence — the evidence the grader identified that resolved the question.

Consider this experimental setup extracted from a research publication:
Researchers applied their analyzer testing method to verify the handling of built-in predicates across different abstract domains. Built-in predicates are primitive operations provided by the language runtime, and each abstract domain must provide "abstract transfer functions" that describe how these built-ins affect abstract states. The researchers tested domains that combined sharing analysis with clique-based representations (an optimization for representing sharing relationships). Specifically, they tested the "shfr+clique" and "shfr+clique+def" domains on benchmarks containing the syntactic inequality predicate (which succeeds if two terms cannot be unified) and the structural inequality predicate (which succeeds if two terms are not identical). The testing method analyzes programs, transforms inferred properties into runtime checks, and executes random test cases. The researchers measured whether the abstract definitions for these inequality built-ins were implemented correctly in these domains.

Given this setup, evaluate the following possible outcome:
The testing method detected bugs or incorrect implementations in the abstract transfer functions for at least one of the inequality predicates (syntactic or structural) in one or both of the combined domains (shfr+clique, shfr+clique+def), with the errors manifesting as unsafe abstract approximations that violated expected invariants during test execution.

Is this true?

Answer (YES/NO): YES